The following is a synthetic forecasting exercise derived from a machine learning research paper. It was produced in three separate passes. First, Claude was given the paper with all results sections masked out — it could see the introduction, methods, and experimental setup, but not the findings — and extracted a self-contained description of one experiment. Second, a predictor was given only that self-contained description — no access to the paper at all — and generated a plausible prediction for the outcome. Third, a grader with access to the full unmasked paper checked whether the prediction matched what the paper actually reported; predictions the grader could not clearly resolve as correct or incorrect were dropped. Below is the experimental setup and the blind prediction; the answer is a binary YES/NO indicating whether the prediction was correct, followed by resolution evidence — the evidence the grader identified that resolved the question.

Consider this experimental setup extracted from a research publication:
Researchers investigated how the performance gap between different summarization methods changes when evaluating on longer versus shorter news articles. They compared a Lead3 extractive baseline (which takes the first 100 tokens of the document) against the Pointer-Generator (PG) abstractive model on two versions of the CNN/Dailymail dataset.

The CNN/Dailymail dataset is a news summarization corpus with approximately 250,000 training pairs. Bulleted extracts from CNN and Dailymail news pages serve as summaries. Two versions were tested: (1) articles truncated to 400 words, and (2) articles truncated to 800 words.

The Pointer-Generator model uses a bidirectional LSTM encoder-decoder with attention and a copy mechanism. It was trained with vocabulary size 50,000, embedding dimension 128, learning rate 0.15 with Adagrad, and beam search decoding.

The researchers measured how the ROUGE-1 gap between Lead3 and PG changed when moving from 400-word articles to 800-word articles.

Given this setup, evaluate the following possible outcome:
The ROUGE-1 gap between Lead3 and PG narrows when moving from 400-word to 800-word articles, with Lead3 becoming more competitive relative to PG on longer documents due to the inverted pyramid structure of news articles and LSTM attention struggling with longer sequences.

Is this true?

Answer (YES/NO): NO